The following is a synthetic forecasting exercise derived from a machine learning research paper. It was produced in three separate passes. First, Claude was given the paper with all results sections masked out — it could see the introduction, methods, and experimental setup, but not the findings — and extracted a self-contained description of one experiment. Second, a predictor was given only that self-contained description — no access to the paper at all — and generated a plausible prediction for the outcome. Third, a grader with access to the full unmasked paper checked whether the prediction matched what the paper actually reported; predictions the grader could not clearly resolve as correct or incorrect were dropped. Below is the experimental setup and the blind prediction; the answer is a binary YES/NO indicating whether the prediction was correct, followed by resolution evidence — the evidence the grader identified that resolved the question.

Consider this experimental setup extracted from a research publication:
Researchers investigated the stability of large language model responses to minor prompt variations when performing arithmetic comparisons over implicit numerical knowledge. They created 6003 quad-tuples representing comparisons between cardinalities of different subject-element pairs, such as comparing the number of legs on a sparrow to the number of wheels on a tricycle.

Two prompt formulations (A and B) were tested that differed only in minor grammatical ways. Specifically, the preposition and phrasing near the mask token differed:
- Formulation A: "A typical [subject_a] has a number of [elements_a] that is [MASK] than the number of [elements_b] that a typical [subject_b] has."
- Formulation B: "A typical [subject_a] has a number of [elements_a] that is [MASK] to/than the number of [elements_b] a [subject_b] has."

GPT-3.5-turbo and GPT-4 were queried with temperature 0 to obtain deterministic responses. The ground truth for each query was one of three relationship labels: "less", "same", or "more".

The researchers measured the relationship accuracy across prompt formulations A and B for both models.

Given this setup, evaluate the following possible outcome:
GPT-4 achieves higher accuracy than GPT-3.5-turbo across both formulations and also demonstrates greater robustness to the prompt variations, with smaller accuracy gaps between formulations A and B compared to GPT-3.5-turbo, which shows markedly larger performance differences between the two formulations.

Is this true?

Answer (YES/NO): NO